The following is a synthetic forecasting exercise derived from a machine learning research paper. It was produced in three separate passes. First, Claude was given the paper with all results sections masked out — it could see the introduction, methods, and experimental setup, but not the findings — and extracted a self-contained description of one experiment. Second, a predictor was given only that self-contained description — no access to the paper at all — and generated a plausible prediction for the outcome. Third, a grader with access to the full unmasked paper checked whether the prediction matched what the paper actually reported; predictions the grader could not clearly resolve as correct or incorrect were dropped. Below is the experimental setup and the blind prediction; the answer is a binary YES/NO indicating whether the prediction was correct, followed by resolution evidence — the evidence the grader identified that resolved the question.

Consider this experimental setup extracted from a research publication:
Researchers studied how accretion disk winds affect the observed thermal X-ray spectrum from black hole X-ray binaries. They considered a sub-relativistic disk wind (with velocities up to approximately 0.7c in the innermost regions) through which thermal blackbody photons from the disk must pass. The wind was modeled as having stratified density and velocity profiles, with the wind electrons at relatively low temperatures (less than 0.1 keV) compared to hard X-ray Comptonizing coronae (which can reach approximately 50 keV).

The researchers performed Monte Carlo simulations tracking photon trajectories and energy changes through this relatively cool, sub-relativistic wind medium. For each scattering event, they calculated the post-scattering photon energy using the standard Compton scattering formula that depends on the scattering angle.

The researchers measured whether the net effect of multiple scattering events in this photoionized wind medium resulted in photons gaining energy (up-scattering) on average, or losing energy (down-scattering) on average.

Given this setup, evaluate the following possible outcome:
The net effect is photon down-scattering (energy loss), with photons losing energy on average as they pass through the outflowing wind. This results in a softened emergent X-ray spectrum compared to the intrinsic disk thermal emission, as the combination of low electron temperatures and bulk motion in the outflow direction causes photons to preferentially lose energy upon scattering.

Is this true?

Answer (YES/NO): YES